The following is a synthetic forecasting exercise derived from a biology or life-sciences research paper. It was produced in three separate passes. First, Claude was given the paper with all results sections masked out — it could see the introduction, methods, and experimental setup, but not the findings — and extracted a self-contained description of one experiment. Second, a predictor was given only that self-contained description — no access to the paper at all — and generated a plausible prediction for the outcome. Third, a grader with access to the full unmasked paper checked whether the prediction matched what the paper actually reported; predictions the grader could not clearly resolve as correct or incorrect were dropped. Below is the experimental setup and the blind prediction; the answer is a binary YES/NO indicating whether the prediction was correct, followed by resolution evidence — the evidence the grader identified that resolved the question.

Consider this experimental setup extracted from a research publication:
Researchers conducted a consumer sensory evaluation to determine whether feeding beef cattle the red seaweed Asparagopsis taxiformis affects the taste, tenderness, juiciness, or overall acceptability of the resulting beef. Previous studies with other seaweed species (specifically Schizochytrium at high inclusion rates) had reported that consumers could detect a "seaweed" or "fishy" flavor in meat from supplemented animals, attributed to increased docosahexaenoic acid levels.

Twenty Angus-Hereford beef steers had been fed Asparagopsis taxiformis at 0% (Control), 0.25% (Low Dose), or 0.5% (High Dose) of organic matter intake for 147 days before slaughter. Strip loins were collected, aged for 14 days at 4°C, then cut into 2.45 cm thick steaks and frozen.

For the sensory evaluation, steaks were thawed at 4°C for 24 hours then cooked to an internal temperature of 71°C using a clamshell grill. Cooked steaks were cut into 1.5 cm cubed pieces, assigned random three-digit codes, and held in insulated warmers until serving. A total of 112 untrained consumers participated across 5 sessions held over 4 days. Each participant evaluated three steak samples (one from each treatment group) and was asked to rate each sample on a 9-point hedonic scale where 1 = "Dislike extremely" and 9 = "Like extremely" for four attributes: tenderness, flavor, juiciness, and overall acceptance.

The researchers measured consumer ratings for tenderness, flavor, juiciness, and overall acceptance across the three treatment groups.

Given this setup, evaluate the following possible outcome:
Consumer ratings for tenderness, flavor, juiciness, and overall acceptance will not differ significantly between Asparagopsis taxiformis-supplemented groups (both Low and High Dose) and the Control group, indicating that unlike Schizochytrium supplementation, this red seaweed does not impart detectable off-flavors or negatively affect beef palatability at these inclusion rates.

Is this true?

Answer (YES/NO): YES